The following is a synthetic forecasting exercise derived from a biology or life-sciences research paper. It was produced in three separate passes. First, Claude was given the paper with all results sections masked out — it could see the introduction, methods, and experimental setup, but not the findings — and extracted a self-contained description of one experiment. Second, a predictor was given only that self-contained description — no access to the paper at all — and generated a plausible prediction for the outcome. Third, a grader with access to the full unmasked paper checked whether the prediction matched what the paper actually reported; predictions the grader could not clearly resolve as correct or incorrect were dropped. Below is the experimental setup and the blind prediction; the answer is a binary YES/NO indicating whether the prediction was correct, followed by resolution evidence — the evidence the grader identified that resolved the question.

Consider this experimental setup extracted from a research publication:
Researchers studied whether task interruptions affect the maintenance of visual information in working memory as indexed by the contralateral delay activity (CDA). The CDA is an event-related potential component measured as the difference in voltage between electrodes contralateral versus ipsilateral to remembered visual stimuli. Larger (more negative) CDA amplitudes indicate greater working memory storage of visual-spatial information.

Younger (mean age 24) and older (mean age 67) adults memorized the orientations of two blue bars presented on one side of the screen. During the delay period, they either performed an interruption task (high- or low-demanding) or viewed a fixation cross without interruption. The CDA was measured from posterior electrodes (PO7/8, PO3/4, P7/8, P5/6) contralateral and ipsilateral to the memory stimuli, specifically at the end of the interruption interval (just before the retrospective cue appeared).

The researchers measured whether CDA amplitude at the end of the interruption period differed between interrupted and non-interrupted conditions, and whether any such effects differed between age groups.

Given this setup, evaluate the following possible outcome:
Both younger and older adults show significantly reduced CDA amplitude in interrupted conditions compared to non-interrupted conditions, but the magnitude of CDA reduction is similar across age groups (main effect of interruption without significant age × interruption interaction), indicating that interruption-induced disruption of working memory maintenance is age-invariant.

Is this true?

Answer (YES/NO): NO